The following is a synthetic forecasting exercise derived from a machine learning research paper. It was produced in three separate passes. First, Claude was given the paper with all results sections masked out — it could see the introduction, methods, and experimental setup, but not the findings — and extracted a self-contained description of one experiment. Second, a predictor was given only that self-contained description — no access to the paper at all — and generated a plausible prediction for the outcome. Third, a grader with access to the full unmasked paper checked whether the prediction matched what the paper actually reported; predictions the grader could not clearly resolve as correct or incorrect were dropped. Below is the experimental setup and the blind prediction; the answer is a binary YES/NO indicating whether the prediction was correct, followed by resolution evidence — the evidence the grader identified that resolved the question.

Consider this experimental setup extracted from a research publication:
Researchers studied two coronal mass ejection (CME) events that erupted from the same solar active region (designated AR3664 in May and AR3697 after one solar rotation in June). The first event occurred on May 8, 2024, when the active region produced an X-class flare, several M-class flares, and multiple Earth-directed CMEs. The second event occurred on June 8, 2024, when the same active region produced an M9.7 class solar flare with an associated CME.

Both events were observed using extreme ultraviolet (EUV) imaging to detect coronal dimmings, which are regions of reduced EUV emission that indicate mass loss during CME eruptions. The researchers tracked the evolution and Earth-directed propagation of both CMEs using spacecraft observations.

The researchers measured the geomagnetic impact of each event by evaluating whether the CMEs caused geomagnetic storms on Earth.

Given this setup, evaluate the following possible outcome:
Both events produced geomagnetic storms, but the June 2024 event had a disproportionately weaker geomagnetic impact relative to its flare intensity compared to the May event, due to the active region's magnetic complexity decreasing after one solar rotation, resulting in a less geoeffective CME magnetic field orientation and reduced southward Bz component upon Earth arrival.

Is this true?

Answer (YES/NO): NO